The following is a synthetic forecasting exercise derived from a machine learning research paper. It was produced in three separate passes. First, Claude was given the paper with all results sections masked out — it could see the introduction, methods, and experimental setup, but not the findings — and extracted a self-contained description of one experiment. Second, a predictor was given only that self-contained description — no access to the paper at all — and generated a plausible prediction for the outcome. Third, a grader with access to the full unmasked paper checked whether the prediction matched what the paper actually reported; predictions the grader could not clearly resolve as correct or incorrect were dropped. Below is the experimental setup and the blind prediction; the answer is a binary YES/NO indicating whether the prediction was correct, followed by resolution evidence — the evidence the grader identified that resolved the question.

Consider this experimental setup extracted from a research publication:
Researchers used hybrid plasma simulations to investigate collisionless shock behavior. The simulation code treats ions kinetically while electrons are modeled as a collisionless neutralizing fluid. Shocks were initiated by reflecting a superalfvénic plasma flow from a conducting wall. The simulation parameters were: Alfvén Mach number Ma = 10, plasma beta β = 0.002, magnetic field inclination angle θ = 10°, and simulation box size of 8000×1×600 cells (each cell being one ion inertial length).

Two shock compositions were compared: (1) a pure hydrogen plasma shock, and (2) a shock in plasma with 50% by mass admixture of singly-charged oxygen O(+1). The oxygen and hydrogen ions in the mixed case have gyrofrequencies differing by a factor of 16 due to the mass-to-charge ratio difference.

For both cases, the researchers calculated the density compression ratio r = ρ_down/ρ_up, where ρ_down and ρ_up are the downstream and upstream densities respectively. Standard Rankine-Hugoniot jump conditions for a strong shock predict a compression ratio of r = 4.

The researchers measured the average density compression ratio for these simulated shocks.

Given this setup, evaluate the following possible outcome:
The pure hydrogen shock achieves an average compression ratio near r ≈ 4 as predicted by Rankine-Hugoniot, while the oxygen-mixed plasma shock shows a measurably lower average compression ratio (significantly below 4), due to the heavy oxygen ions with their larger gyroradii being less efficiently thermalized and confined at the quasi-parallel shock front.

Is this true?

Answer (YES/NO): NO